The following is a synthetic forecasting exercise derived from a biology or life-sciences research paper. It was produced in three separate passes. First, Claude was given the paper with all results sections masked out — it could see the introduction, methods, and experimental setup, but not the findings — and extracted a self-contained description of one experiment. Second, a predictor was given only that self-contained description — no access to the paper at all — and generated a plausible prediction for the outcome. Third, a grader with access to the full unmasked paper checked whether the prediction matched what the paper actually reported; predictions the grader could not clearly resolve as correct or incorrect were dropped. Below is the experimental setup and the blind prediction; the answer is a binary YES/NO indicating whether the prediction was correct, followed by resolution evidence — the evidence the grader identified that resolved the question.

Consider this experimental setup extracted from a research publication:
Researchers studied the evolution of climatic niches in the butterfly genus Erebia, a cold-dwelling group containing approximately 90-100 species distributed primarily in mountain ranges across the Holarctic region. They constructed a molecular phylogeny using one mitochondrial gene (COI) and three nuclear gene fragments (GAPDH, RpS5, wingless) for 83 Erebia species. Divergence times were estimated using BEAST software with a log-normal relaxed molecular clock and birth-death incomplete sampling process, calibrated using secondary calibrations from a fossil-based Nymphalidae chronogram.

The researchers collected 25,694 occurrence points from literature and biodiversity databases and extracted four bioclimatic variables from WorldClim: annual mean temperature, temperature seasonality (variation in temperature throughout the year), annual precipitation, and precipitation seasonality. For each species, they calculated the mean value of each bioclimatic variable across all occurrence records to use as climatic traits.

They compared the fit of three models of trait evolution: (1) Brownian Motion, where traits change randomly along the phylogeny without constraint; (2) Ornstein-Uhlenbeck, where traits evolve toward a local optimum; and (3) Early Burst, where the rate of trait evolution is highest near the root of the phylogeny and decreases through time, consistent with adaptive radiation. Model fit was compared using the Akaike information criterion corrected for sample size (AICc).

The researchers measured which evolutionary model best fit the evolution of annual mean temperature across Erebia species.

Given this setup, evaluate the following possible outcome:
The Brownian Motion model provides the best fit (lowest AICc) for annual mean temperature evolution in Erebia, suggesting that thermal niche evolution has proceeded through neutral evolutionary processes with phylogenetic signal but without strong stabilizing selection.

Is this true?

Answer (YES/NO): NO